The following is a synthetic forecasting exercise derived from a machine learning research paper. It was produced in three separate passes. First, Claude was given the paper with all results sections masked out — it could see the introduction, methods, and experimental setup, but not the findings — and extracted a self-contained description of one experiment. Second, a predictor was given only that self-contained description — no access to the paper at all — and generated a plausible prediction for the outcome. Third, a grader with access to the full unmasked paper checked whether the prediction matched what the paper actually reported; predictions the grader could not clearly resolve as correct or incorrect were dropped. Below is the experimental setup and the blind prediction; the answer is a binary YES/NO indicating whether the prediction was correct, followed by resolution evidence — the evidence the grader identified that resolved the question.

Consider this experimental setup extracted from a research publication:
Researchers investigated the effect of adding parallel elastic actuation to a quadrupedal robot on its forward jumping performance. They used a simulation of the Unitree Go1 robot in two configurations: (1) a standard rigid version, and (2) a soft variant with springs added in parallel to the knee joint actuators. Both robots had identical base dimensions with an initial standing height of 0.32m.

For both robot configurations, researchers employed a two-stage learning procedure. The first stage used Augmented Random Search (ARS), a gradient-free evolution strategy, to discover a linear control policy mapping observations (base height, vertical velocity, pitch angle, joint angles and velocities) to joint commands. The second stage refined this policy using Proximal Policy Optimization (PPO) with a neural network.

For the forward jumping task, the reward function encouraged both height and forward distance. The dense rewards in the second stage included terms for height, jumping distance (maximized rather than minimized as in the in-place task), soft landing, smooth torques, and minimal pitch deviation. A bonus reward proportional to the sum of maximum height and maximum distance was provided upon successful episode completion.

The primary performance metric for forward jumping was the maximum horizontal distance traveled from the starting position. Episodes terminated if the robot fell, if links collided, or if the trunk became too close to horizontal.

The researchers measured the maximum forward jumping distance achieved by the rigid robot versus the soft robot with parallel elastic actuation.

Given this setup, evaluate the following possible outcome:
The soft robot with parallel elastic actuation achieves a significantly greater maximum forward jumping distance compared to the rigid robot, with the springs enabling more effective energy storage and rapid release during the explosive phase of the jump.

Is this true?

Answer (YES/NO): YES